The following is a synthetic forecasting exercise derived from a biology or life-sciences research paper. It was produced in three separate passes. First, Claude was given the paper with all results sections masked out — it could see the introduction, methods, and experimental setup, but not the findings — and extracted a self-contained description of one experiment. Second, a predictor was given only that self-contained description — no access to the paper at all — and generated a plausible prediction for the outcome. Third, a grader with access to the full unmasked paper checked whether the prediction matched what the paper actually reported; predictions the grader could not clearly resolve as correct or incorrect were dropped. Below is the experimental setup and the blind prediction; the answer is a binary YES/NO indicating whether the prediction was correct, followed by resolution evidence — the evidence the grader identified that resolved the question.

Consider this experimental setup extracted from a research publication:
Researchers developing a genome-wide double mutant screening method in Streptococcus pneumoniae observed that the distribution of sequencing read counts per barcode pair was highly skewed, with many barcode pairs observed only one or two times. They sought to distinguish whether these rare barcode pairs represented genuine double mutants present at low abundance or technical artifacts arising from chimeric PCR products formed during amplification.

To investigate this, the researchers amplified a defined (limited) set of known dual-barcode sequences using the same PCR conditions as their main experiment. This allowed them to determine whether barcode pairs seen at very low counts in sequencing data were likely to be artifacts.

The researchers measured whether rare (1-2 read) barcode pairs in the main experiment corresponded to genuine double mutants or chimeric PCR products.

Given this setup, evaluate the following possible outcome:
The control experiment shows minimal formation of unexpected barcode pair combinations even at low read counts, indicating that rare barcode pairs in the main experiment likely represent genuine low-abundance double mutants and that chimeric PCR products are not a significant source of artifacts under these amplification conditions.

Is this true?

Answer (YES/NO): NO